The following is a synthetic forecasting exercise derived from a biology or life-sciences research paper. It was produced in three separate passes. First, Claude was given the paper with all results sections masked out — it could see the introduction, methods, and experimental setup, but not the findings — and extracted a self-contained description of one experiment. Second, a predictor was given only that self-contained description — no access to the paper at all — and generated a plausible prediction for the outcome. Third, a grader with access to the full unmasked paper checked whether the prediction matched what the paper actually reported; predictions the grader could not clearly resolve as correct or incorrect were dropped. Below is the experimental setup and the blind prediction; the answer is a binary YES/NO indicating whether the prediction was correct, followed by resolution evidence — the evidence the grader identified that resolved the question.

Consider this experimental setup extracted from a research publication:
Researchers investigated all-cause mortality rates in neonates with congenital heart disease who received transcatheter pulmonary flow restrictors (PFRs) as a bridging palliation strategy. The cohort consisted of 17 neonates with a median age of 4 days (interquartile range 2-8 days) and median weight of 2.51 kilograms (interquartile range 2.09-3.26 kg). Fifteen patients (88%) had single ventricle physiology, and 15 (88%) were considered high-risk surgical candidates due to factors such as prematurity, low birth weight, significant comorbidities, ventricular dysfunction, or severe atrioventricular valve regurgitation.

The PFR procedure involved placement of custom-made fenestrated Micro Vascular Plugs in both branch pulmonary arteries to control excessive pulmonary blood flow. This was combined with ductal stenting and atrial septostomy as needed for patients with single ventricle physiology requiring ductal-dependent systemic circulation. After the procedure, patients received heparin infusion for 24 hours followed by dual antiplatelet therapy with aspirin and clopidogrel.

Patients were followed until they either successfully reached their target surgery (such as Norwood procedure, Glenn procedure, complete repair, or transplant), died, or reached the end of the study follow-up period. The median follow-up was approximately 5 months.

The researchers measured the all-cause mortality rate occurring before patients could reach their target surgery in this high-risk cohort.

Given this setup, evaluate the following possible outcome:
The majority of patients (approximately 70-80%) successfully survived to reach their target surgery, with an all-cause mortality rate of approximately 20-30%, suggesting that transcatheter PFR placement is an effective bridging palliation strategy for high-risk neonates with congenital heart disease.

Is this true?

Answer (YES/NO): YES